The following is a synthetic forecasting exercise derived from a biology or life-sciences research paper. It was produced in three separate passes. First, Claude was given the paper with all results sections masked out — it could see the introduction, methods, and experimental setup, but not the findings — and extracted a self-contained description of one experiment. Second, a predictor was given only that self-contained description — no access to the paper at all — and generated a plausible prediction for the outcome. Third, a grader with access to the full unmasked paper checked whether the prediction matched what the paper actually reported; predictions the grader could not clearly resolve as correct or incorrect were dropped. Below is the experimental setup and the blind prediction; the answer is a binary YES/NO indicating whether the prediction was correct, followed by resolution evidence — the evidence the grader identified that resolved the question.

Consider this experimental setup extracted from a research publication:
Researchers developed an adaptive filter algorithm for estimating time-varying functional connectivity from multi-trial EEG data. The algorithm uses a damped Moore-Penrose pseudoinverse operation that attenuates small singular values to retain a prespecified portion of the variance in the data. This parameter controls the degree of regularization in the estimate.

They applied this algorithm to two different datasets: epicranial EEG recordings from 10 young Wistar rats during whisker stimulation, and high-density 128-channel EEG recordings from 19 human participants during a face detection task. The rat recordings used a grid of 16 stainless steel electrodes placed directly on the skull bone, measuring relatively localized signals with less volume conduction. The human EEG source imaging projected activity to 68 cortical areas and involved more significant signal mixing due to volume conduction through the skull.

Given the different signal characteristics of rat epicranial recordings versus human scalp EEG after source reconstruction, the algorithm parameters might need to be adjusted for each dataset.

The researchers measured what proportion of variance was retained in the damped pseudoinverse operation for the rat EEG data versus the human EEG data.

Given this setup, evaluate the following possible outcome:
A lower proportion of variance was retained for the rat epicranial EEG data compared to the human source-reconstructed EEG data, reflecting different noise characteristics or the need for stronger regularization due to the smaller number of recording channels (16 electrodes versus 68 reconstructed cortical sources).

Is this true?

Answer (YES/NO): NO